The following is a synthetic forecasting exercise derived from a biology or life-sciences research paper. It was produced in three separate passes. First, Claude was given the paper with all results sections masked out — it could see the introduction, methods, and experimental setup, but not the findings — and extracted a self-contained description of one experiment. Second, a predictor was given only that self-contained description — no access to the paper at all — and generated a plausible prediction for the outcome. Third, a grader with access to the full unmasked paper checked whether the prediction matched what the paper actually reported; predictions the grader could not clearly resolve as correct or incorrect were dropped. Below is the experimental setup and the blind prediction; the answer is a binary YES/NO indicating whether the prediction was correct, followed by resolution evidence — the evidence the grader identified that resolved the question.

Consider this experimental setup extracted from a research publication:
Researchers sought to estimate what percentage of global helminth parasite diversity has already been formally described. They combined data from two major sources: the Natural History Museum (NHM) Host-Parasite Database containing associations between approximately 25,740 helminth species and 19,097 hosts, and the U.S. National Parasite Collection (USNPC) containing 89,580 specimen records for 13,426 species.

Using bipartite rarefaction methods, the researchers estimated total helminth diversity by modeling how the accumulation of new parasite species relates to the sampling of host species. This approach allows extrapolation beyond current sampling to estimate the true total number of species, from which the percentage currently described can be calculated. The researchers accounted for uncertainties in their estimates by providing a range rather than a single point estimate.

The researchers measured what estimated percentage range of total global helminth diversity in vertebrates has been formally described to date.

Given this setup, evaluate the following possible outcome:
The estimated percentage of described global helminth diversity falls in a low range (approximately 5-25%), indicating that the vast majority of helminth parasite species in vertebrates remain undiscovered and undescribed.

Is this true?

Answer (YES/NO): YES